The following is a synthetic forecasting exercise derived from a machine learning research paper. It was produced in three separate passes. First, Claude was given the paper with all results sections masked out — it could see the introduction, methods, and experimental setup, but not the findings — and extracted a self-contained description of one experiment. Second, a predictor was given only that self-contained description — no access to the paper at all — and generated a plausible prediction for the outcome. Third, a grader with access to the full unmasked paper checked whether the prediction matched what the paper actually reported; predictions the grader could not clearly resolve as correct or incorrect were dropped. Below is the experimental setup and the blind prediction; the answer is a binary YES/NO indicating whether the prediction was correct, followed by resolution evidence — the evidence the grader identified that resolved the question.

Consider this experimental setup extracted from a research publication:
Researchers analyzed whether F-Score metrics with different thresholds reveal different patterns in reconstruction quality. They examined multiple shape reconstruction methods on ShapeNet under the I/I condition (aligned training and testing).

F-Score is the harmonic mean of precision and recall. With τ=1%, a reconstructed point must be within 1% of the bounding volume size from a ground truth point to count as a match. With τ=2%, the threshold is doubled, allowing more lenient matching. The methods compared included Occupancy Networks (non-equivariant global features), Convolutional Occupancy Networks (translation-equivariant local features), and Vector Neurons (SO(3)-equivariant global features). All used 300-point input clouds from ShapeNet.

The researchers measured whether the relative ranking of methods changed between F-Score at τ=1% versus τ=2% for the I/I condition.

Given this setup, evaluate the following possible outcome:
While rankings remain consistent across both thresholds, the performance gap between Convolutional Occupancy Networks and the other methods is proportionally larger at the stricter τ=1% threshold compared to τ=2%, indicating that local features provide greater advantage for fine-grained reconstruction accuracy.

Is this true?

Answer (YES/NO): YES